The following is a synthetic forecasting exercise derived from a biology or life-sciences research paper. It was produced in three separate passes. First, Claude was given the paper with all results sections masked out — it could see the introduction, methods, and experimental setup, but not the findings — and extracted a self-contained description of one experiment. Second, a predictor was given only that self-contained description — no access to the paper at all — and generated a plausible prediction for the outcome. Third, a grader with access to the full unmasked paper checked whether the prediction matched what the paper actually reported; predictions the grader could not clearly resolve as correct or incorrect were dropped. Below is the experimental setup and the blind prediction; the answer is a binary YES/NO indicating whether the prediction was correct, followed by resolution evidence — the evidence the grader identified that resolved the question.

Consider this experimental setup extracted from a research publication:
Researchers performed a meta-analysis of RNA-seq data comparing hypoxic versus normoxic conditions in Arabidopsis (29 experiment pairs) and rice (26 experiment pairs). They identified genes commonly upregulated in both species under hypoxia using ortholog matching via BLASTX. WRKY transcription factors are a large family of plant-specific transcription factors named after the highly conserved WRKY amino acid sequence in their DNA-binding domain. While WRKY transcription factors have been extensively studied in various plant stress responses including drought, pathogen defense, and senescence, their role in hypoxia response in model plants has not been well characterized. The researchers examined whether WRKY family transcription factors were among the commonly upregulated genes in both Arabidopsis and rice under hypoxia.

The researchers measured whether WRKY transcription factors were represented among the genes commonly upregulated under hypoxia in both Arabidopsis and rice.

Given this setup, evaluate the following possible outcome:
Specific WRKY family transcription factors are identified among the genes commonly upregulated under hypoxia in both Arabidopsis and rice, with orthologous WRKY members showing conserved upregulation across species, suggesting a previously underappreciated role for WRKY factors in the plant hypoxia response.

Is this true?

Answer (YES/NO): YES